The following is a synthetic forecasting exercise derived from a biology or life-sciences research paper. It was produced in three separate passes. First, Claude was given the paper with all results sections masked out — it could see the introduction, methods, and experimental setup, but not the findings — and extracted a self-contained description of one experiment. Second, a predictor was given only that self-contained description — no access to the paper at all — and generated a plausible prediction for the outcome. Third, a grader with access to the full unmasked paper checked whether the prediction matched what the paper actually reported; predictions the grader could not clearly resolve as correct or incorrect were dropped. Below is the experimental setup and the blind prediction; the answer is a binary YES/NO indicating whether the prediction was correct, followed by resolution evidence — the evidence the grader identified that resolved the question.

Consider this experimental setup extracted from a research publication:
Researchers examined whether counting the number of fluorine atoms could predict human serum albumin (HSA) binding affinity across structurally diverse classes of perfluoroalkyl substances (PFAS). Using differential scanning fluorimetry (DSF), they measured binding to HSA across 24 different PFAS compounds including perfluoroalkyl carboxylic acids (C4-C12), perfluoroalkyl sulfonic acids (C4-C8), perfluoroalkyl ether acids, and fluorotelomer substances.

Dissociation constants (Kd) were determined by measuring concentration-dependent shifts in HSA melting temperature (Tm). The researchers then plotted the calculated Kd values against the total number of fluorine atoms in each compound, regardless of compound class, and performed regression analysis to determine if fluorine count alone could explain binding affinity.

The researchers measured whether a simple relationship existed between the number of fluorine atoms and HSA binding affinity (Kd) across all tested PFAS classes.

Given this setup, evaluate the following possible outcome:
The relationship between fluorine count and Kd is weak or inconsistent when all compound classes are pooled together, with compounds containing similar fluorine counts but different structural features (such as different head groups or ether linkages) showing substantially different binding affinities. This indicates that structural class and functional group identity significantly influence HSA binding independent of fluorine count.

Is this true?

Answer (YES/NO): YES